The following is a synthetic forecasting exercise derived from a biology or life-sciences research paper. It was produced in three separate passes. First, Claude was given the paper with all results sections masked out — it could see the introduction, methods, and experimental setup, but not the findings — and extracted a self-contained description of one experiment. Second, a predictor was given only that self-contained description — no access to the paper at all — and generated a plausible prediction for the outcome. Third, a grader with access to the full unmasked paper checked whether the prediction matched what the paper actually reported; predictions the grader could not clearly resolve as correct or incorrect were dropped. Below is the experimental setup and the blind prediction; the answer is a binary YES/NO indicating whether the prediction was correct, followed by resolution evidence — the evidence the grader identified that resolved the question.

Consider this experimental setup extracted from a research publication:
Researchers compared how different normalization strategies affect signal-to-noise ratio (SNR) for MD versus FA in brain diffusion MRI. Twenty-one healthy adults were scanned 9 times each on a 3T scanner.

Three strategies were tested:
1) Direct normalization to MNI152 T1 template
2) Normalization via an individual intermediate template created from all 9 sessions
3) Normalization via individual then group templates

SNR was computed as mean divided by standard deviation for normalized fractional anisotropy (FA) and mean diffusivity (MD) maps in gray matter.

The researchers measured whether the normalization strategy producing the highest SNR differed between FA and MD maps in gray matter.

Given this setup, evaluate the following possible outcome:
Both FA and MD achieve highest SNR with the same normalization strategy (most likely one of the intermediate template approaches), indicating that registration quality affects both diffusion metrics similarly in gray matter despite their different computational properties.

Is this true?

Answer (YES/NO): NO